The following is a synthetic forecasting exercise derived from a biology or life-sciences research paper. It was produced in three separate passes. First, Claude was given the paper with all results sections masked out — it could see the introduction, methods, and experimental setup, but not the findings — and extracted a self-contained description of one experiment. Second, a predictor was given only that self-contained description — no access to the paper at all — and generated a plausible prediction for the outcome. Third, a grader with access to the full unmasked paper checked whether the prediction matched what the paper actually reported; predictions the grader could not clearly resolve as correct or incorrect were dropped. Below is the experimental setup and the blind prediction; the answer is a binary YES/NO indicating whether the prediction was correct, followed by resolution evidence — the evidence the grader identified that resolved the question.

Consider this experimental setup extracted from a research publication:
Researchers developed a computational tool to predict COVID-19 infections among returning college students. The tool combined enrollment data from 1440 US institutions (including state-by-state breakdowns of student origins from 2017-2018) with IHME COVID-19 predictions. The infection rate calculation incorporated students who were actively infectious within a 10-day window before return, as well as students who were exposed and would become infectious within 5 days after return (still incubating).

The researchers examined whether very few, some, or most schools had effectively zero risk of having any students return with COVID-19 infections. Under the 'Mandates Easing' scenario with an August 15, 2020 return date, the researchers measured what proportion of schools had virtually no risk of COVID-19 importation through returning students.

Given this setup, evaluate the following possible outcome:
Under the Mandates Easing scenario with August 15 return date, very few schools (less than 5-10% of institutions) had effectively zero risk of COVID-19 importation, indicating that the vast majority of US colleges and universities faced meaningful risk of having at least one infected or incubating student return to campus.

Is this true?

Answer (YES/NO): YES